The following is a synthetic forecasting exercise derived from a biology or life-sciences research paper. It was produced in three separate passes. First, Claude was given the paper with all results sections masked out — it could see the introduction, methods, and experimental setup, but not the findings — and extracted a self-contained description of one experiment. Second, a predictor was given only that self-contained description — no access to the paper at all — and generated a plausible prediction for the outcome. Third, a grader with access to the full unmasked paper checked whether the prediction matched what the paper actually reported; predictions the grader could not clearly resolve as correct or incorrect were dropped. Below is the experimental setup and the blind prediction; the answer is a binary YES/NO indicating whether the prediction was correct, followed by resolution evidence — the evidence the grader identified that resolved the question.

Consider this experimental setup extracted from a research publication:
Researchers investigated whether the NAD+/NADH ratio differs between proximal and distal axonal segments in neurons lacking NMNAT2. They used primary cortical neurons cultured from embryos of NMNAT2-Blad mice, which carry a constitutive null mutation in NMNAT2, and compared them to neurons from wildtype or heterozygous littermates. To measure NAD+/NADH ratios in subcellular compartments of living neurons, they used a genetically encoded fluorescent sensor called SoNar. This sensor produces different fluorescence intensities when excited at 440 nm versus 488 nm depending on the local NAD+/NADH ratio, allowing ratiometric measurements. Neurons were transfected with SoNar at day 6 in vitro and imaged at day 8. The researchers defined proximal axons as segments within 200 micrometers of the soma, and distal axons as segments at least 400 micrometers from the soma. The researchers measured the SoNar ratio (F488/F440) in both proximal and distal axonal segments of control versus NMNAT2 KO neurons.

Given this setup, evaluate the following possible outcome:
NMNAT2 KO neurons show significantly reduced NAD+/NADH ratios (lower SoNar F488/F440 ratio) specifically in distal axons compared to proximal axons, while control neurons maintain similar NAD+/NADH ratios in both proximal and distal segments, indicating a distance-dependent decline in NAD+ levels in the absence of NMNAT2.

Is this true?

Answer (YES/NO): YES